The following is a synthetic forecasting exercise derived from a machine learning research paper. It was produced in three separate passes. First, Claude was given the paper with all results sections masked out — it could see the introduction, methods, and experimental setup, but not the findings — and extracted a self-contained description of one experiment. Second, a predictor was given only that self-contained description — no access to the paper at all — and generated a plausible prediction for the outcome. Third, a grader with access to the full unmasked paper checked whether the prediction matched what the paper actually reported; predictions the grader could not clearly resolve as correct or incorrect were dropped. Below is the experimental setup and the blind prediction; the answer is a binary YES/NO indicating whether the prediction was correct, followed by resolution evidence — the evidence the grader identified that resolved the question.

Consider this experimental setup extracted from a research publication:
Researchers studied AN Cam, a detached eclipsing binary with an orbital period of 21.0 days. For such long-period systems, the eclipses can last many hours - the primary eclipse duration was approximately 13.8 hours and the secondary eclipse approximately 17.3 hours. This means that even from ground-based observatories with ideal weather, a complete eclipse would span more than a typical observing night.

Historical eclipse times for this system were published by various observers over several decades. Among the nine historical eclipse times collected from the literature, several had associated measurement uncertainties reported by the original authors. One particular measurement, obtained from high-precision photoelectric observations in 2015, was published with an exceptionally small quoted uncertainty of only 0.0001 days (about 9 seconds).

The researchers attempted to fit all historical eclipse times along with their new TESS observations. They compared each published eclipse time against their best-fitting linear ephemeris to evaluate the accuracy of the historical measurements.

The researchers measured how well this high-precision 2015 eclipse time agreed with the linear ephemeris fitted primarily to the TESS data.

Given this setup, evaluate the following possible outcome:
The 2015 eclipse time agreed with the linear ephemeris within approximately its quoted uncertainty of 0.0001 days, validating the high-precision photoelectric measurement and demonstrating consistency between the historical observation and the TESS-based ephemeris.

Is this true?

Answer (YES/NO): NO